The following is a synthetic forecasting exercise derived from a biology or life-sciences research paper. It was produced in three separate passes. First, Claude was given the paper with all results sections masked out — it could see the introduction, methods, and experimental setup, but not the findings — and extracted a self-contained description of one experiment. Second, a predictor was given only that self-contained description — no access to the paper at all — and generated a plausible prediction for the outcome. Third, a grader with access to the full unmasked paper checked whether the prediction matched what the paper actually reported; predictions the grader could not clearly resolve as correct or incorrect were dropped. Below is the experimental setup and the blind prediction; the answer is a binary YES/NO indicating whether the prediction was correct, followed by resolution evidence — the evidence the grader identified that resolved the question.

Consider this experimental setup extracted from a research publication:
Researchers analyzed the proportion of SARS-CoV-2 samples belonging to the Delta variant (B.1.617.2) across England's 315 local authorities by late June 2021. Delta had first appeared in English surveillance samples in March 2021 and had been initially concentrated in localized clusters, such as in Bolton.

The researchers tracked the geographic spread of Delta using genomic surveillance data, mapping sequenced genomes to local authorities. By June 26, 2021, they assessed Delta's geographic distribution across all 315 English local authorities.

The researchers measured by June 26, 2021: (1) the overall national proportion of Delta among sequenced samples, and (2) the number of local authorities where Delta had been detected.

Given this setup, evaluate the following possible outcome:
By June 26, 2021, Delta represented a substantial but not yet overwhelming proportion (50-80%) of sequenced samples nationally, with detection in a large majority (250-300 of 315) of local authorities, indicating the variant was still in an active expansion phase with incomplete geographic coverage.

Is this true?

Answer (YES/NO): NO